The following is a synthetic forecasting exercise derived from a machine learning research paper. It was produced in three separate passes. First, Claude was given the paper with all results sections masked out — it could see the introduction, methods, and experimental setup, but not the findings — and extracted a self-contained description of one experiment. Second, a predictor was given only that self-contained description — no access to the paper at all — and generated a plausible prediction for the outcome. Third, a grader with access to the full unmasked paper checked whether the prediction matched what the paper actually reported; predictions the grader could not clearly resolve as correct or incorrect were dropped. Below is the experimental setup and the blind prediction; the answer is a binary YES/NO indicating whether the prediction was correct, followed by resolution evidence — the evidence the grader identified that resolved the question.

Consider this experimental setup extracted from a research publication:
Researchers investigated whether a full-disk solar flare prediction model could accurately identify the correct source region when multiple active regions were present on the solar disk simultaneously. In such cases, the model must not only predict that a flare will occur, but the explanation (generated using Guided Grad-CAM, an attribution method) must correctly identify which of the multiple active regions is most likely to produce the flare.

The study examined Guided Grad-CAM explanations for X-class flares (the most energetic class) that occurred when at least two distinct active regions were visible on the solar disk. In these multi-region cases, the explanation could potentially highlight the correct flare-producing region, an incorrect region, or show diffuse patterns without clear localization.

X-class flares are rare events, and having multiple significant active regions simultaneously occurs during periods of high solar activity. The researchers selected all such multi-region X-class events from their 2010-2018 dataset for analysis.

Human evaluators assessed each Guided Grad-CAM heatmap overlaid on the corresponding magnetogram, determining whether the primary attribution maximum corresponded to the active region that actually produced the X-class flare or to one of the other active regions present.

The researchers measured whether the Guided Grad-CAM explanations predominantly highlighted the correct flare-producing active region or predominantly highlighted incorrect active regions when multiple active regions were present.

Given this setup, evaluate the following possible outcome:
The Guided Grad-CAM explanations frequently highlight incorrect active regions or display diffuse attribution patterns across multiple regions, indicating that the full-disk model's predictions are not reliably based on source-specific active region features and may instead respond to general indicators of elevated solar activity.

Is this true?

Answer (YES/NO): NO